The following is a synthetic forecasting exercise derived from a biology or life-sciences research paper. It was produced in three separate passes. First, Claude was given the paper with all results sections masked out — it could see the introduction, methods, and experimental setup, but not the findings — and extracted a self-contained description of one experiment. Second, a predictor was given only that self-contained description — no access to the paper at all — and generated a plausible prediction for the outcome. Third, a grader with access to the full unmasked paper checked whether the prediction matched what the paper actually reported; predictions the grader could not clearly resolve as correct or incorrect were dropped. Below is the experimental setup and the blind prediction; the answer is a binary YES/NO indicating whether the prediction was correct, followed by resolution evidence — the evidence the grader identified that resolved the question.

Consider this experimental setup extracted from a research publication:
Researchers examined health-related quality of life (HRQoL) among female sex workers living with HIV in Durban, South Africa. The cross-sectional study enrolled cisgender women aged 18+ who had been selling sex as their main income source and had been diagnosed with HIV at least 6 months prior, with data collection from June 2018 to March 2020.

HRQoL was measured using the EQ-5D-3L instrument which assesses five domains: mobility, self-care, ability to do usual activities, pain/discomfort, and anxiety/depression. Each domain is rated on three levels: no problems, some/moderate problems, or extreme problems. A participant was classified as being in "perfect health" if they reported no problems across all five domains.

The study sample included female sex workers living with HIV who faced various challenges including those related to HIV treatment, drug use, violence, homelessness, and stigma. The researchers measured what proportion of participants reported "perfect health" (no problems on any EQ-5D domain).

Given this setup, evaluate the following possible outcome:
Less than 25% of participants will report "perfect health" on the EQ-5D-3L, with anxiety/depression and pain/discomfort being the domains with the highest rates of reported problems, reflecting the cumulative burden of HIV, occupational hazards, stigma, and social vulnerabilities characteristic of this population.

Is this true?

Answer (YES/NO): NO